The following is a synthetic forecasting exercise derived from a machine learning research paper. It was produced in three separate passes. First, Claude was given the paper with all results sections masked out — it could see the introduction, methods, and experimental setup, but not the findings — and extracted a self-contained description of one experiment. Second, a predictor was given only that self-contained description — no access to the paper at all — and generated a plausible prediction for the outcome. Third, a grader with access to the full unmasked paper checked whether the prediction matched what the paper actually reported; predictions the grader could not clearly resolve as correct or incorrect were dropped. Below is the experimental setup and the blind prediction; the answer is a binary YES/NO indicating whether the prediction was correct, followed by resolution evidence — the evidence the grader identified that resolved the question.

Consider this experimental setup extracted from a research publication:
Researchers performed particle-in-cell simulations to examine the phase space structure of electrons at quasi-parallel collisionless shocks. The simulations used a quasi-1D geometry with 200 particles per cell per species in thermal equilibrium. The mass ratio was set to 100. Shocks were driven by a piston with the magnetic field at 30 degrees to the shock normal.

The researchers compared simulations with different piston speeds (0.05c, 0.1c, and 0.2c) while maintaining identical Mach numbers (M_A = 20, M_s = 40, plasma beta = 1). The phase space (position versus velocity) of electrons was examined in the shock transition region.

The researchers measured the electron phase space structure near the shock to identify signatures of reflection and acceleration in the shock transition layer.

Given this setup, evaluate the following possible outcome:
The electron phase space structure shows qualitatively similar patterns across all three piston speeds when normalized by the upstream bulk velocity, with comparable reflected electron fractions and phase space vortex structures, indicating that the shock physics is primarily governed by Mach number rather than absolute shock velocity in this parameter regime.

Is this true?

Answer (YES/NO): NO